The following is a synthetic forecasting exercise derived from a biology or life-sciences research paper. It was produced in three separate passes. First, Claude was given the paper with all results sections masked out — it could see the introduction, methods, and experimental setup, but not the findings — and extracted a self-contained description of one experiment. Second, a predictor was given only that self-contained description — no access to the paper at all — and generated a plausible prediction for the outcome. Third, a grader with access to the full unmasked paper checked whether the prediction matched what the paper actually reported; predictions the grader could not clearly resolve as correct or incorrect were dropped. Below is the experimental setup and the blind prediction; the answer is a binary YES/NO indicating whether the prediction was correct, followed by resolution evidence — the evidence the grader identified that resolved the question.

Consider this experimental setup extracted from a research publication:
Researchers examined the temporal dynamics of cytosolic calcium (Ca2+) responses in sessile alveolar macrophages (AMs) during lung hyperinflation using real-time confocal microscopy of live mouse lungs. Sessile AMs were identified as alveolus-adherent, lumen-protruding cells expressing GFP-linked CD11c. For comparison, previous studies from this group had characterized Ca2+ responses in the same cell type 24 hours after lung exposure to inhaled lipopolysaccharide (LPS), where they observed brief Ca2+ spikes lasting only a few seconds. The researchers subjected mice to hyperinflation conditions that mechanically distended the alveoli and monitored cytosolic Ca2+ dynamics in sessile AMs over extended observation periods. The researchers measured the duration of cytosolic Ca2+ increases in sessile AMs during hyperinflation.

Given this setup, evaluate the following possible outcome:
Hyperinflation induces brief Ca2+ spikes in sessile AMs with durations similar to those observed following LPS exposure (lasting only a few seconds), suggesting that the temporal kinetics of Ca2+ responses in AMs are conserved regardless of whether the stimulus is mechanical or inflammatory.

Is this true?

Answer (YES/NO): NO